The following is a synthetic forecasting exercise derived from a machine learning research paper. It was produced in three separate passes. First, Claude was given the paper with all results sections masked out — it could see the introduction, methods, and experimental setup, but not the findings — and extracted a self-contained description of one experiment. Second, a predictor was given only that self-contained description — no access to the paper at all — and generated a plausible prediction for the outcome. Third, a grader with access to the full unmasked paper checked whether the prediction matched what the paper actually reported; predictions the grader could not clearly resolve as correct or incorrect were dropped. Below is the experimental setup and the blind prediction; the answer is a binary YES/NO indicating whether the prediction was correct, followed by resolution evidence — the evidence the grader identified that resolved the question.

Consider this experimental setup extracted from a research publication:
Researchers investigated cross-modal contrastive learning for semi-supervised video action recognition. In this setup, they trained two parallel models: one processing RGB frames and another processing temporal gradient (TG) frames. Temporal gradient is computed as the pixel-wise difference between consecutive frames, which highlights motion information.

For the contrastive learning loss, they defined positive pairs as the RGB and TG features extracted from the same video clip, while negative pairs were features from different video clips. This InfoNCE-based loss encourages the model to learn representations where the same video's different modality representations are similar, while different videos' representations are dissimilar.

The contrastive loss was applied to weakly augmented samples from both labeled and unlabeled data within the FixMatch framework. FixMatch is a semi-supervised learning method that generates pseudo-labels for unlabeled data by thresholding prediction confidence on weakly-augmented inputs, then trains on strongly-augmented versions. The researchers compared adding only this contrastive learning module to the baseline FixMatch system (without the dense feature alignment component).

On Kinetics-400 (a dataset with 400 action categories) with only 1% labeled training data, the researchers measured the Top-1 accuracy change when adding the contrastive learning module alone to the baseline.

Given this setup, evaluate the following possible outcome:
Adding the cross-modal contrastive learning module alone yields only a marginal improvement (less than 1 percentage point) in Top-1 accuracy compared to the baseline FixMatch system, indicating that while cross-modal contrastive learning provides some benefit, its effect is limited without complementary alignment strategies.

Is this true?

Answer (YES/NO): NO